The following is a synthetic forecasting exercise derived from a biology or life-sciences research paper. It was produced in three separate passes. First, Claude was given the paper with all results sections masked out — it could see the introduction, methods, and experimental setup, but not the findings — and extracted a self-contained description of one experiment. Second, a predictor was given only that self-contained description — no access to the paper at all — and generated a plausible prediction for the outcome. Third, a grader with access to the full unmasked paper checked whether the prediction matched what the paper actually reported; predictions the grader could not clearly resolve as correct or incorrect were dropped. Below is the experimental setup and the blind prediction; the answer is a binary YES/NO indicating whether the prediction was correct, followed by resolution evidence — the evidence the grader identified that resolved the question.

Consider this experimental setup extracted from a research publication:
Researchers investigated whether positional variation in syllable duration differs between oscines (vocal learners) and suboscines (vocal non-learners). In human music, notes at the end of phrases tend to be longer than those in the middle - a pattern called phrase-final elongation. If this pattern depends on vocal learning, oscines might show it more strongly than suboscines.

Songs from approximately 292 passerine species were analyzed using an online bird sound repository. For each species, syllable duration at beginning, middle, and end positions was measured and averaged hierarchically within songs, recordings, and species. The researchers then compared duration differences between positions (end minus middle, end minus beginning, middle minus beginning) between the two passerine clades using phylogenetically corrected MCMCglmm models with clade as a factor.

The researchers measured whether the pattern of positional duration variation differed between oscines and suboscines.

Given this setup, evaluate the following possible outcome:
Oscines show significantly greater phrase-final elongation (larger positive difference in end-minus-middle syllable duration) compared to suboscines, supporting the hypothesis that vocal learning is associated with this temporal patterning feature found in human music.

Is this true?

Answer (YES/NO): YES